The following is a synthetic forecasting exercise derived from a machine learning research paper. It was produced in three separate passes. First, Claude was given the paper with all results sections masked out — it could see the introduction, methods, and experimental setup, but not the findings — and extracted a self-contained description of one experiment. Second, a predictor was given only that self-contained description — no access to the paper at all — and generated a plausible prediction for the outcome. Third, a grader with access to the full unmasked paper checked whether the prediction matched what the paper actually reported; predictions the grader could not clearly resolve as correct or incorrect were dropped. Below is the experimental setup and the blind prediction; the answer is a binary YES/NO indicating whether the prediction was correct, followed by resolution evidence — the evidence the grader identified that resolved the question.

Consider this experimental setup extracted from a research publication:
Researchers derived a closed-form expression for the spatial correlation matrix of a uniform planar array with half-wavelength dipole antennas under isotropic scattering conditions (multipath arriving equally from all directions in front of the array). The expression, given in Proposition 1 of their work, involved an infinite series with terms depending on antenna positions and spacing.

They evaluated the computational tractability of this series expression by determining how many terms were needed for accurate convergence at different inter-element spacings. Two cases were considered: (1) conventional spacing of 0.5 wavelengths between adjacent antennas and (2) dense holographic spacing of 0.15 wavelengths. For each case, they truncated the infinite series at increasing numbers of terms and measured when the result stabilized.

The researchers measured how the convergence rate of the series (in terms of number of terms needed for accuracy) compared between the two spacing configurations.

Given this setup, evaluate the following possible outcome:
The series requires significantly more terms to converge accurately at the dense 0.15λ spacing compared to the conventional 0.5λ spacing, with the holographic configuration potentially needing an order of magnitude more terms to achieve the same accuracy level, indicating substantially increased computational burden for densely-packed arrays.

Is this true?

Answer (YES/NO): NO